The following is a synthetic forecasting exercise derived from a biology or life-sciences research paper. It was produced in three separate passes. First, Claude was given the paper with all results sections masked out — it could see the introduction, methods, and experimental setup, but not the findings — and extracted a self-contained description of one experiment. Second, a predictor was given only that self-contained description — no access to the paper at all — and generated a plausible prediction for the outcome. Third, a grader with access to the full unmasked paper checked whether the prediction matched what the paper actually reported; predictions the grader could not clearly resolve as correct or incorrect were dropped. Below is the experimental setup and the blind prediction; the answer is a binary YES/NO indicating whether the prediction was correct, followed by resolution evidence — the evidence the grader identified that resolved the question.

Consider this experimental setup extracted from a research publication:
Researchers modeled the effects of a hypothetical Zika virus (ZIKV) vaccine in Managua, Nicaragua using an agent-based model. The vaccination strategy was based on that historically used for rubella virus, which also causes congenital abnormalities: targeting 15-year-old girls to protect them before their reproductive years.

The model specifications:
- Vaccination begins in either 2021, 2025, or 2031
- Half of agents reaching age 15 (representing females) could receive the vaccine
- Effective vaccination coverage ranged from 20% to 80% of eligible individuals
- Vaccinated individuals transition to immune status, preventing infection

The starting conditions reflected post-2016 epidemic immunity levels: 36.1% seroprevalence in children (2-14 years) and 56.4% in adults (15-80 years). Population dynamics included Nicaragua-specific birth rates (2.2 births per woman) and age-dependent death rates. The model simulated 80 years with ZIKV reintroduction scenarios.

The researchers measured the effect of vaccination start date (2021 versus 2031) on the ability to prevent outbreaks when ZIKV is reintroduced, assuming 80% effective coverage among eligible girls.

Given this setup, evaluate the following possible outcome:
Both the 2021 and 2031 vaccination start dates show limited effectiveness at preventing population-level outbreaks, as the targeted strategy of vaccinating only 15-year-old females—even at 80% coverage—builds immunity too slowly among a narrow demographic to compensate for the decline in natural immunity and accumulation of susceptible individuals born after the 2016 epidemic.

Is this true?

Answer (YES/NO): NO